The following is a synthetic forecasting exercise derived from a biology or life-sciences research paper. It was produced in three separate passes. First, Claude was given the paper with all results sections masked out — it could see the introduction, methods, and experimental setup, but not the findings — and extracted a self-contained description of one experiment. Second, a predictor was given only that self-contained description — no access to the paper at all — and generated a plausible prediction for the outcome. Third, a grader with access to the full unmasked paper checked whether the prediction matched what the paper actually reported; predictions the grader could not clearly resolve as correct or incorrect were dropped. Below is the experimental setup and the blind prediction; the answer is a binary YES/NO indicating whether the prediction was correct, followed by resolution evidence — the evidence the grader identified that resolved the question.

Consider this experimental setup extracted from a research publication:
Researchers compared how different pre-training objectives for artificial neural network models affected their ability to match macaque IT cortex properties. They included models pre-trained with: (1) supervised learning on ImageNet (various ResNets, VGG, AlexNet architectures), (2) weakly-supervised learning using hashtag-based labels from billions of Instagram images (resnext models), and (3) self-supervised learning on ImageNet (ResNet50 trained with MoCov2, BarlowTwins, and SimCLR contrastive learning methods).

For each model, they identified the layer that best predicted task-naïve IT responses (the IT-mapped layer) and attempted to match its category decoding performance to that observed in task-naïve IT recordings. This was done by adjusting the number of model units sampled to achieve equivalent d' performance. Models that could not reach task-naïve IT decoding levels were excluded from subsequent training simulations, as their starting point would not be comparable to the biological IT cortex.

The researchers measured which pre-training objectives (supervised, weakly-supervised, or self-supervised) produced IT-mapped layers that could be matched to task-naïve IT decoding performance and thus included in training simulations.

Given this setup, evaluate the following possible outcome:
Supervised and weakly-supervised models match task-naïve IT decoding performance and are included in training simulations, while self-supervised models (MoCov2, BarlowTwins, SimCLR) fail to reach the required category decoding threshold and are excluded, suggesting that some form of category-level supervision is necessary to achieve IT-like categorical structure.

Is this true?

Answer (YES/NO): NO